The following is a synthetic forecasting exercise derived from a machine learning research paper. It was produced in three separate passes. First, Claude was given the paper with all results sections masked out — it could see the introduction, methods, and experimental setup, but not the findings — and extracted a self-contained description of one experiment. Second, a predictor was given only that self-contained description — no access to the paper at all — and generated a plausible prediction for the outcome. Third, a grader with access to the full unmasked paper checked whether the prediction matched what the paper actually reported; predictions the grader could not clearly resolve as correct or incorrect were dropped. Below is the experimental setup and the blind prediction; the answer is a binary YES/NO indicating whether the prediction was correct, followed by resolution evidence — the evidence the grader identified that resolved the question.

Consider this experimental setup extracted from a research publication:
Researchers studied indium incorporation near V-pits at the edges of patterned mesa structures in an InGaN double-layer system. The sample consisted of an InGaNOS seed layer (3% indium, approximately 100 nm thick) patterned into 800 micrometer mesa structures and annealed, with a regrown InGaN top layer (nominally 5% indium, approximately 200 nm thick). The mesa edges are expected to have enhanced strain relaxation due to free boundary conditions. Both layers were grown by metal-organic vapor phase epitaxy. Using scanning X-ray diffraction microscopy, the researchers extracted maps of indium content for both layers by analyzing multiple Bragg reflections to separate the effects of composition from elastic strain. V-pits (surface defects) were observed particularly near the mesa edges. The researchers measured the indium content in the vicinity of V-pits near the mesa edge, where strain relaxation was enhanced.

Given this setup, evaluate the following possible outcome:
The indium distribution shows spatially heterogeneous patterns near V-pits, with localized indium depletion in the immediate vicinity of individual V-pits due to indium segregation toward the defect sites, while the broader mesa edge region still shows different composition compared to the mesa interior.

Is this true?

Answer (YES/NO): NO